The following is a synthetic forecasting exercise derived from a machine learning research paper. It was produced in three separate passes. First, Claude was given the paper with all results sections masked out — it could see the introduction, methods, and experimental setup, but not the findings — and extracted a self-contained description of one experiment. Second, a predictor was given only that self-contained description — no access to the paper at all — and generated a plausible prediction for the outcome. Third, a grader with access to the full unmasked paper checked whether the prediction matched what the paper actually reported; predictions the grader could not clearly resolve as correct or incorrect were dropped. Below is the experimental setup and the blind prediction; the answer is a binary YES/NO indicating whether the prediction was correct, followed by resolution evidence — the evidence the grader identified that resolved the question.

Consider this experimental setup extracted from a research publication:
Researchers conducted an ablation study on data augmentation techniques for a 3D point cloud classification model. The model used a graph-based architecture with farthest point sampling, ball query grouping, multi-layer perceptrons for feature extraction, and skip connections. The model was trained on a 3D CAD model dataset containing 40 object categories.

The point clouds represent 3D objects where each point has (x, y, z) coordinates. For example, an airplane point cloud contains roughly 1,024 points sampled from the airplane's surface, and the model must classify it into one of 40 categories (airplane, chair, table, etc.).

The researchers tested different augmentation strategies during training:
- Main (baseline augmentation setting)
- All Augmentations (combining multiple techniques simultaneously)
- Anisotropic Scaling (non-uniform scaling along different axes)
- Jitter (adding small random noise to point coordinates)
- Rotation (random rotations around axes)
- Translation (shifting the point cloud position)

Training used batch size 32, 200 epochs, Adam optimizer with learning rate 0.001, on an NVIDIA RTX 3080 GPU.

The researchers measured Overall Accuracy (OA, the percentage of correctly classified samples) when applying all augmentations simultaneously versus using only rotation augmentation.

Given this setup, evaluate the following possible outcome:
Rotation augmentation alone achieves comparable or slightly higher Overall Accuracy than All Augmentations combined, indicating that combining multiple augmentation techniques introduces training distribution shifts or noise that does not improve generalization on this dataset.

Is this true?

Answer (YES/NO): YES